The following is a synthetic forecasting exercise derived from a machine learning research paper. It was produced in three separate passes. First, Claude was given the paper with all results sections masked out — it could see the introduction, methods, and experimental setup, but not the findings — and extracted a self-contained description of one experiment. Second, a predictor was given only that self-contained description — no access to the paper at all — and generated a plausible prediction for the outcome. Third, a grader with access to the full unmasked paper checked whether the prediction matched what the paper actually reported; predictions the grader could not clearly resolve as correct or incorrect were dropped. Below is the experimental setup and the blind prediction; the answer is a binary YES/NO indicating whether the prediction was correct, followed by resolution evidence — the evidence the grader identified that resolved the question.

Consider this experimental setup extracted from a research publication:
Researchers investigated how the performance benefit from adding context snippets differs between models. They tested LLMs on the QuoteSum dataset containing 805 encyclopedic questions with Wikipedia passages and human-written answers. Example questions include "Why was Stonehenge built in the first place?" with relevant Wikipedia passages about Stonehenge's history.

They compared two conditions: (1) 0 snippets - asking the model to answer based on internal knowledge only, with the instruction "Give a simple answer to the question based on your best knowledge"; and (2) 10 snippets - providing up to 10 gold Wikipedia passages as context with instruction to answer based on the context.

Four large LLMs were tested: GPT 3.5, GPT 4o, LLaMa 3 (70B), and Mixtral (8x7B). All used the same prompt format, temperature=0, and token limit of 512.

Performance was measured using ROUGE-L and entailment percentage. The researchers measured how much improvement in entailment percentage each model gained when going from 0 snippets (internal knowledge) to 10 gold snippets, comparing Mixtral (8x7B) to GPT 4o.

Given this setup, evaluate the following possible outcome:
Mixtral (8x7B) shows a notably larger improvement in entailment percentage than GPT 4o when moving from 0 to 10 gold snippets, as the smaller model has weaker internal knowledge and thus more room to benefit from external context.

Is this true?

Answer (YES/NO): NO